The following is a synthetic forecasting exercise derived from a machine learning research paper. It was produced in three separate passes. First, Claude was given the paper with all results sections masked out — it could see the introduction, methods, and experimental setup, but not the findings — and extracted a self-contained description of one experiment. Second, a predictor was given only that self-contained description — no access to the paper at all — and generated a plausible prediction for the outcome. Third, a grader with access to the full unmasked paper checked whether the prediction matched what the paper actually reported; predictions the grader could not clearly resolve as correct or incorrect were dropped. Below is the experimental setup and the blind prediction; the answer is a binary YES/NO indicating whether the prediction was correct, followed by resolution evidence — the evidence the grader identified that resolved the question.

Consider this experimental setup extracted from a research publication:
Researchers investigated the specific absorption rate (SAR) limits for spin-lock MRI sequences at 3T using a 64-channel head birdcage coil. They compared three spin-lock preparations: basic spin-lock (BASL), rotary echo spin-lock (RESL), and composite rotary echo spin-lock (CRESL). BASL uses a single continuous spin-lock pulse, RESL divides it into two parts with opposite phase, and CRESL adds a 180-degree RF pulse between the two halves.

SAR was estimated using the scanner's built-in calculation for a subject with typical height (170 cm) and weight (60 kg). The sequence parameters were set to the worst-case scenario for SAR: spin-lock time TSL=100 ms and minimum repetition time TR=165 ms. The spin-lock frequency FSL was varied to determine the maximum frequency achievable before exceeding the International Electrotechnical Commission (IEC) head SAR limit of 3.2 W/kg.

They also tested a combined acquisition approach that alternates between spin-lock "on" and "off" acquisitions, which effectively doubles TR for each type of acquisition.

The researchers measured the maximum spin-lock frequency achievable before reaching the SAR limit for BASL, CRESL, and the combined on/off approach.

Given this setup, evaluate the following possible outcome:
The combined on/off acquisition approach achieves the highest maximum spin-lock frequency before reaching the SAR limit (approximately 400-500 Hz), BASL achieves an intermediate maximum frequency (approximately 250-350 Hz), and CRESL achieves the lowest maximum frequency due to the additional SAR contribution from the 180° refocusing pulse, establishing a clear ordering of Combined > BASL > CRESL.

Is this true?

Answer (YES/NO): NO